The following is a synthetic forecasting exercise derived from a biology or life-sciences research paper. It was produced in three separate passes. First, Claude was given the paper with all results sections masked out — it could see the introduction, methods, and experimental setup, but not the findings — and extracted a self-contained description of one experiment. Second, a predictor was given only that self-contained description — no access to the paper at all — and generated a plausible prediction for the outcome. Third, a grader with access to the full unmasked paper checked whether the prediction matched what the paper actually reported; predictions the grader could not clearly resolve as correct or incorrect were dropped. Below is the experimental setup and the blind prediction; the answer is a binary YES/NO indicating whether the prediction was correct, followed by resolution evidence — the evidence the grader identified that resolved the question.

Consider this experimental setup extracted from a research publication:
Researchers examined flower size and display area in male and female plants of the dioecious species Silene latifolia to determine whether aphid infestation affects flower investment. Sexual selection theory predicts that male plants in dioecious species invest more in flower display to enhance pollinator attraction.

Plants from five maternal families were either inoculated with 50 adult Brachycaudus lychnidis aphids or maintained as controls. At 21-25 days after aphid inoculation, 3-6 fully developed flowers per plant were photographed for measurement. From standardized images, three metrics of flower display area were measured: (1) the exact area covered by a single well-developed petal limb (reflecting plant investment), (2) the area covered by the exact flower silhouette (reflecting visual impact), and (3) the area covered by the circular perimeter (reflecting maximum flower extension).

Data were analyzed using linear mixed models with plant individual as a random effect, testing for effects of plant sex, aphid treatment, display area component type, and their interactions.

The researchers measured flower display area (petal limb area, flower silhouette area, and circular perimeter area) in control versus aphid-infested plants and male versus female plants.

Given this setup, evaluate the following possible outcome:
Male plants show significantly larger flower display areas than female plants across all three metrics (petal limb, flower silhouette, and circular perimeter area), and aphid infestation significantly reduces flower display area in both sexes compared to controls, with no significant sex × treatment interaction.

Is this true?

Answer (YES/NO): NO